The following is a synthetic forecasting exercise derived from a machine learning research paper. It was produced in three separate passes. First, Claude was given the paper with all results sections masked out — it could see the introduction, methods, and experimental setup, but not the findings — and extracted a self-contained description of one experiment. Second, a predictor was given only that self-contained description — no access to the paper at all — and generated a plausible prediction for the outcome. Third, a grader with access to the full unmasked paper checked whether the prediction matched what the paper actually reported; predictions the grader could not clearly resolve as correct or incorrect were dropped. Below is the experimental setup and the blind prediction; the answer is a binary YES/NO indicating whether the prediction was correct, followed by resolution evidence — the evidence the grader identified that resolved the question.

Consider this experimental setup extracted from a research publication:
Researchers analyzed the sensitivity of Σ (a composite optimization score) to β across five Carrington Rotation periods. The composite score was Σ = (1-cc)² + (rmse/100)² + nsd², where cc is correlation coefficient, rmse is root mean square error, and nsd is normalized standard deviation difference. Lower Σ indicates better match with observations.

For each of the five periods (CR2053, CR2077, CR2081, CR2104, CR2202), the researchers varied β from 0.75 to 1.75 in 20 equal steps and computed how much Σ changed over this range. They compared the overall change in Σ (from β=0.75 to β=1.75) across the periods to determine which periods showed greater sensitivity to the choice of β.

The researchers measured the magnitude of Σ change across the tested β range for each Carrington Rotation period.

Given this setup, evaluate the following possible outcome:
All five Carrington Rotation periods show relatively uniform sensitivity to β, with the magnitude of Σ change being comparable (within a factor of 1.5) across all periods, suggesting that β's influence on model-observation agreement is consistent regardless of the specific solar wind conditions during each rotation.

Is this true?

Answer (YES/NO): NO